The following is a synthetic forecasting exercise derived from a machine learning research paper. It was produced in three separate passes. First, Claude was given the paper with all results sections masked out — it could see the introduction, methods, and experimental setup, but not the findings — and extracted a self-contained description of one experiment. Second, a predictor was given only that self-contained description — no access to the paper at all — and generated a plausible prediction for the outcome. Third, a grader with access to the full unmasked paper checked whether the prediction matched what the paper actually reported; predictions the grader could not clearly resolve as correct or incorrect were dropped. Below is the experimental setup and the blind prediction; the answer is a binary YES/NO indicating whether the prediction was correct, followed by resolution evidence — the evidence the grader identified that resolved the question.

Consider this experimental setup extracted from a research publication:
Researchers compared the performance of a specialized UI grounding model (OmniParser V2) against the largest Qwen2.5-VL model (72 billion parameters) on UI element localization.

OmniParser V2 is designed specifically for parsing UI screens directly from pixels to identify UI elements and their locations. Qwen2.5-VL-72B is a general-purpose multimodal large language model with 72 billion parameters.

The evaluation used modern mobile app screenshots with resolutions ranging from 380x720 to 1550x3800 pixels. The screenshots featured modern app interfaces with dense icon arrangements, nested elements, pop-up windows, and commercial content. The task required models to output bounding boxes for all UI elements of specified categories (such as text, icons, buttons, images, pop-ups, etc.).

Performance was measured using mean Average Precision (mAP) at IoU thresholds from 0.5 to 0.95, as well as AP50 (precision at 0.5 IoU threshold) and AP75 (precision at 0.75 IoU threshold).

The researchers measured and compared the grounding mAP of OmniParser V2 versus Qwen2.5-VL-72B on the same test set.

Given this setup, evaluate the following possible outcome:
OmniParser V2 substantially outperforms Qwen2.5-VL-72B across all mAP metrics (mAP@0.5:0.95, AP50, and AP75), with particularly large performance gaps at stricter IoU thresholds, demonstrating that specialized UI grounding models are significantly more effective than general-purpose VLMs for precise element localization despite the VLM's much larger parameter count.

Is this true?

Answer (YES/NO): NO